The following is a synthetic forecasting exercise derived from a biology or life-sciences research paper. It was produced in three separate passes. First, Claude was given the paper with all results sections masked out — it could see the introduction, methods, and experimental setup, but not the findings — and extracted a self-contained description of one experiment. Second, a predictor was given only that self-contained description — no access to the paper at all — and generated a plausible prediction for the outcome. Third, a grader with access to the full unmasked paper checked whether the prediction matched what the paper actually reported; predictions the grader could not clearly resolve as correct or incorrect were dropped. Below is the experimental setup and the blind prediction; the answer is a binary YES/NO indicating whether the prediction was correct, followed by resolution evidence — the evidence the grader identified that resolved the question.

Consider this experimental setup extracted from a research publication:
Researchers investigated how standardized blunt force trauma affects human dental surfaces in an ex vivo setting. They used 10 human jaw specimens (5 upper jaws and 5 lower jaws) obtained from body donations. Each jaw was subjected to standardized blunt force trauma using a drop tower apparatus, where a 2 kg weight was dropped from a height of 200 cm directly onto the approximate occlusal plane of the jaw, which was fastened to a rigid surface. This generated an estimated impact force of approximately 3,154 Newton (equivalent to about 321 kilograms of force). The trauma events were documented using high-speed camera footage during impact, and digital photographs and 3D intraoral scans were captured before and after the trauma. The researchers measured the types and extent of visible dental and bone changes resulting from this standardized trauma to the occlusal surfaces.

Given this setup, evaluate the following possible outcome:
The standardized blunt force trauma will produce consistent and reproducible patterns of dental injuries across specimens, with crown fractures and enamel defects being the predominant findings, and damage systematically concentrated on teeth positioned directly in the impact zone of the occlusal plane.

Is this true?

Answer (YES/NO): NO